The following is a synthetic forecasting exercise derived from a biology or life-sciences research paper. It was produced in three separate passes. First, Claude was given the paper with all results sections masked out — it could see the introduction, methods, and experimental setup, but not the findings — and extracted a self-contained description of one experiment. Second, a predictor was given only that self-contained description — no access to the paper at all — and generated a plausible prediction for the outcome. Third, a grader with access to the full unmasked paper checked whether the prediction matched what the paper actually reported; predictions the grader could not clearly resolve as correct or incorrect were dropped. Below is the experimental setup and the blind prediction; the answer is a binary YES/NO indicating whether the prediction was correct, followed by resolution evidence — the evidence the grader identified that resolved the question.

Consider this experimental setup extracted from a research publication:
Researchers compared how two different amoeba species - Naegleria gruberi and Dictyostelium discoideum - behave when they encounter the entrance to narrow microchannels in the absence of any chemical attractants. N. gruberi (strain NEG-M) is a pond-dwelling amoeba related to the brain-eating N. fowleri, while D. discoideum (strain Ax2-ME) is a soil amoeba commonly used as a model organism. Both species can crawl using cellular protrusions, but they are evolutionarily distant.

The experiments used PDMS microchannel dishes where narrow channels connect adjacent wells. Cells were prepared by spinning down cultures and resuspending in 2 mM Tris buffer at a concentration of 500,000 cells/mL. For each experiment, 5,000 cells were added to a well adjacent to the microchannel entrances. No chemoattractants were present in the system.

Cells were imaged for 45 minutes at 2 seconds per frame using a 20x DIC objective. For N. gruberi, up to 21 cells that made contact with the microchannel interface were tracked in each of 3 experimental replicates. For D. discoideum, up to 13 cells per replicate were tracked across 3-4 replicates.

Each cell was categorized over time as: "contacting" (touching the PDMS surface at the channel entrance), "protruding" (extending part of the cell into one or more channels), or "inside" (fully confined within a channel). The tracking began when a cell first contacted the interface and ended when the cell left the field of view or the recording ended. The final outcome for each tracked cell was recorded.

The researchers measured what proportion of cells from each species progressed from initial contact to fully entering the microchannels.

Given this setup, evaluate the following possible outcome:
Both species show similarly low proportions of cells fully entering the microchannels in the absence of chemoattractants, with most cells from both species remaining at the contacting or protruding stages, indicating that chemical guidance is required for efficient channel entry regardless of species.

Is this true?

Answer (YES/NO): NO